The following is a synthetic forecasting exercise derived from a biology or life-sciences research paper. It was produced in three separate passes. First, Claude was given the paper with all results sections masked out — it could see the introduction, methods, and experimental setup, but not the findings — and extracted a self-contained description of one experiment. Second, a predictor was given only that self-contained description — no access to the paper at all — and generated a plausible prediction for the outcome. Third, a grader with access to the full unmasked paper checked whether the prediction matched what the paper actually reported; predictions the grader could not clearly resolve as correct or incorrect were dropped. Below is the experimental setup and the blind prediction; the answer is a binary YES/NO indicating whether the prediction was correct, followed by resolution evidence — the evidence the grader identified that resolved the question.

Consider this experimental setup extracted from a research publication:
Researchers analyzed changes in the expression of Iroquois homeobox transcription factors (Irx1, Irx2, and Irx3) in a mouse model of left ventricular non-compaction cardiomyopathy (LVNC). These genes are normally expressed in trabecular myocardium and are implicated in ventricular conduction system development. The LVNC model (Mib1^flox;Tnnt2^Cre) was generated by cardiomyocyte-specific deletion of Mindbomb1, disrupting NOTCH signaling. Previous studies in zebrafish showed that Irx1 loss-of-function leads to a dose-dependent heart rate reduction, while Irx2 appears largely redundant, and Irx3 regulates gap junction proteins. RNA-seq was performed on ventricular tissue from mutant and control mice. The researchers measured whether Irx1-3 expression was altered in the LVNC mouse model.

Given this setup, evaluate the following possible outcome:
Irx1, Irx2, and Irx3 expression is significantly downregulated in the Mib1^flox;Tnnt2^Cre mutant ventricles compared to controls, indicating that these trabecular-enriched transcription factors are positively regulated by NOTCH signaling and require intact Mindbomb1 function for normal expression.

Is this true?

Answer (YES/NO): YES